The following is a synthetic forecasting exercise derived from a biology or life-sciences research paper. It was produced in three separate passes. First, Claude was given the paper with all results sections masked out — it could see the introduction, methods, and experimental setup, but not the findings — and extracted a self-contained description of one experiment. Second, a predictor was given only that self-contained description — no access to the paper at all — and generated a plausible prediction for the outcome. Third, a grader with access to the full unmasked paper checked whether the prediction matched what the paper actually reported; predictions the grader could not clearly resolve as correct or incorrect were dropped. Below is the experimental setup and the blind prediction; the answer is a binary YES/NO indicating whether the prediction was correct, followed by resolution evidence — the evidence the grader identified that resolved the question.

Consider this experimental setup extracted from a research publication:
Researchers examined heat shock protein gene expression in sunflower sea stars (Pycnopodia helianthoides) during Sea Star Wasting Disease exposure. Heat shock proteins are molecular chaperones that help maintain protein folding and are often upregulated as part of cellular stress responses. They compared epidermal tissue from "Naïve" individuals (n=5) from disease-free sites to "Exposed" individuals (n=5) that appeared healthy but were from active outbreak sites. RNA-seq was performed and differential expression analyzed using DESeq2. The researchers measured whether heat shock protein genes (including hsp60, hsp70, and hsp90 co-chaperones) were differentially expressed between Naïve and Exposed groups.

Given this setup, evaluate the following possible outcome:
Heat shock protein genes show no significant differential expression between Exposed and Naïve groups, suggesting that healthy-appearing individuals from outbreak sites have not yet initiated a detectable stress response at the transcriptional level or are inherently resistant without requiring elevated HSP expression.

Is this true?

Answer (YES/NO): NO